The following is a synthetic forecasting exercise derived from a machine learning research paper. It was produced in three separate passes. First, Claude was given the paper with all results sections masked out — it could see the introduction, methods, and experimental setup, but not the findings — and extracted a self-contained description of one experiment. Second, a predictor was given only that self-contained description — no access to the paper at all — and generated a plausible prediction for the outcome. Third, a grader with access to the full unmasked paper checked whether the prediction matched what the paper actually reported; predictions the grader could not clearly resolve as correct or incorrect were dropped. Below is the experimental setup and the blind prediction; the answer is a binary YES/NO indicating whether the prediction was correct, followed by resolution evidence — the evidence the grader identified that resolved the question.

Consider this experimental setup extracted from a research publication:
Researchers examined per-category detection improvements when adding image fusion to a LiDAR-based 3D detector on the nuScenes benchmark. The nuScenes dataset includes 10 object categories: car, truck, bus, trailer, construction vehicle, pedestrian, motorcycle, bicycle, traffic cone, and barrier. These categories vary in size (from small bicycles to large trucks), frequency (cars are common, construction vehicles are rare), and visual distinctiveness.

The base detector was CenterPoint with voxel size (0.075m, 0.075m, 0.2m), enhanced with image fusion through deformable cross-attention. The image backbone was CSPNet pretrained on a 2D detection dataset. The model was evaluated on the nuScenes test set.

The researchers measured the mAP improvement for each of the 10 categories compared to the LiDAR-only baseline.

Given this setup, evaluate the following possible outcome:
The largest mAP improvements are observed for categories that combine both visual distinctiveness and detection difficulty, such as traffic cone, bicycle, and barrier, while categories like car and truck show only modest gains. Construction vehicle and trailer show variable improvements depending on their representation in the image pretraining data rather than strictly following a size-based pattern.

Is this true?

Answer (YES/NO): NO